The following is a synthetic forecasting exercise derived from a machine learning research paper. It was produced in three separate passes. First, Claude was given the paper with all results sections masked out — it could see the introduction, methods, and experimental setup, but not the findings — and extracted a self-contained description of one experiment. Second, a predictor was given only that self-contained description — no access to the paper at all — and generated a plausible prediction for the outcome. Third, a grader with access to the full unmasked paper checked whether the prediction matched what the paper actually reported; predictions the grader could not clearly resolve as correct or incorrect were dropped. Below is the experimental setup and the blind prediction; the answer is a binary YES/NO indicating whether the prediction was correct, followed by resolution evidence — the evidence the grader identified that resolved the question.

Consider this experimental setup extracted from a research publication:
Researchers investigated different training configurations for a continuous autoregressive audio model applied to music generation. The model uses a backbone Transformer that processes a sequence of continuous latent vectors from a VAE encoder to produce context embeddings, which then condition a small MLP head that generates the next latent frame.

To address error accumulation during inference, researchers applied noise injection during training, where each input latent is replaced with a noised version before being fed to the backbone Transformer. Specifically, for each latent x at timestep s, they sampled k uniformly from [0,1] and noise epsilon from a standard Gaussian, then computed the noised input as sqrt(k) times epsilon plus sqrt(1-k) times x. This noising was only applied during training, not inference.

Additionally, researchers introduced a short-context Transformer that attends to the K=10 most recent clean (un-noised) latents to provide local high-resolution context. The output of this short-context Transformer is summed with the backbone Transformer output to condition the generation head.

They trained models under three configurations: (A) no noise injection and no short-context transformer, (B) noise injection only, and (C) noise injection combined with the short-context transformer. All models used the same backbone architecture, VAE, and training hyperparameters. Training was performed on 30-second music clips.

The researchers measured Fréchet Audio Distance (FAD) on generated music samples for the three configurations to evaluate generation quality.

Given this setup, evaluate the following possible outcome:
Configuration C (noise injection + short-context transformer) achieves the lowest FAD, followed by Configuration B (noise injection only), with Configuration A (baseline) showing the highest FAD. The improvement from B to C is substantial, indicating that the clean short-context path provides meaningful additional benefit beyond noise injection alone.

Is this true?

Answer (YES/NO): YES